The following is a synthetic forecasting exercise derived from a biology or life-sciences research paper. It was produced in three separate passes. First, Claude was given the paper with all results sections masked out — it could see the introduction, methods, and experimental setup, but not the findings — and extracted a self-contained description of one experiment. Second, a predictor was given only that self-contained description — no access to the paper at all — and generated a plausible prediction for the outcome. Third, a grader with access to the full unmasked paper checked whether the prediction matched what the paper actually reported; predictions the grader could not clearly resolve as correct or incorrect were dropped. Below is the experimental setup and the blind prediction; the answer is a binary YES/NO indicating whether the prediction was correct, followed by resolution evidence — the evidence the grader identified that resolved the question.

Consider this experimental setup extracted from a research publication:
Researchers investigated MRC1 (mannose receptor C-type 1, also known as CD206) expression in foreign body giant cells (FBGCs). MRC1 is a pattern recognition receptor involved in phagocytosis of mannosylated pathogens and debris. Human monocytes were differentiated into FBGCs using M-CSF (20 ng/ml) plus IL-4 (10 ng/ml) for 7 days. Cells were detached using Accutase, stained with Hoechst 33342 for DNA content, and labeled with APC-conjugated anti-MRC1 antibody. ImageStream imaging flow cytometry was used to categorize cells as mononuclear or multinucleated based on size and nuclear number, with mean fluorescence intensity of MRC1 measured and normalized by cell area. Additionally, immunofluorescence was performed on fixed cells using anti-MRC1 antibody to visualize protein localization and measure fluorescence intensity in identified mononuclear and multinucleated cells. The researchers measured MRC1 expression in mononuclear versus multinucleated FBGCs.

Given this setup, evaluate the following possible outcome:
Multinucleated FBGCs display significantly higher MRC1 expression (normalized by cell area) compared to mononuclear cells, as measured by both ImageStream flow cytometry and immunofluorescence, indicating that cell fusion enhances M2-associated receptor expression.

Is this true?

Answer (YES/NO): NO